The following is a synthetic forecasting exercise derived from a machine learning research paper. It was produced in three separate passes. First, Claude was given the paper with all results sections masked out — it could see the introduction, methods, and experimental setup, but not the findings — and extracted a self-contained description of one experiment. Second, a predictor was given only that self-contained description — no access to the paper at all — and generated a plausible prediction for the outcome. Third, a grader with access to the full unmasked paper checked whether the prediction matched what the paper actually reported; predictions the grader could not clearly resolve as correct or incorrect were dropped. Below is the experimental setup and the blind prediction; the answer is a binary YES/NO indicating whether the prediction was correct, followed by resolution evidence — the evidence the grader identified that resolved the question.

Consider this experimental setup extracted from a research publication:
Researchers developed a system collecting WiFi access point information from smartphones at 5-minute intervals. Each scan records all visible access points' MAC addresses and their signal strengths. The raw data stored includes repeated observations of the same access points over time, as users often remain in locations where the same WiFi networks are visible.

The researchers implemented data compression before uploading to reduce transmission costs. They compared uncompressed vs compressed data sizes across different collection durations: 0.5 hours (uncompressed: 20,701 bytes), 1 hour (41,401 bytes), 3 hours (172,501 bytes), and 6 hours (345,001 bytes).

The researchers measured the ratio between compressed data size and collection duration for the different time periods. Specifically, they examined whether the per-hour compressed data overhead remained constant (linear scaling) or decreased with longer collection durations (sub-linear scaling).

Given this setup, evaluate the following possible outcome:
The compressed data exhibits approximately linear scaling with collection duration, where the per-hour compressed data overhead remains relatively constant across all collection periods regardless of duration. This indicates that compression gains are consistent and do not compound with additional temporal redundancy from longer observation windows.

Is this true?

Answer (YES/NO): NO